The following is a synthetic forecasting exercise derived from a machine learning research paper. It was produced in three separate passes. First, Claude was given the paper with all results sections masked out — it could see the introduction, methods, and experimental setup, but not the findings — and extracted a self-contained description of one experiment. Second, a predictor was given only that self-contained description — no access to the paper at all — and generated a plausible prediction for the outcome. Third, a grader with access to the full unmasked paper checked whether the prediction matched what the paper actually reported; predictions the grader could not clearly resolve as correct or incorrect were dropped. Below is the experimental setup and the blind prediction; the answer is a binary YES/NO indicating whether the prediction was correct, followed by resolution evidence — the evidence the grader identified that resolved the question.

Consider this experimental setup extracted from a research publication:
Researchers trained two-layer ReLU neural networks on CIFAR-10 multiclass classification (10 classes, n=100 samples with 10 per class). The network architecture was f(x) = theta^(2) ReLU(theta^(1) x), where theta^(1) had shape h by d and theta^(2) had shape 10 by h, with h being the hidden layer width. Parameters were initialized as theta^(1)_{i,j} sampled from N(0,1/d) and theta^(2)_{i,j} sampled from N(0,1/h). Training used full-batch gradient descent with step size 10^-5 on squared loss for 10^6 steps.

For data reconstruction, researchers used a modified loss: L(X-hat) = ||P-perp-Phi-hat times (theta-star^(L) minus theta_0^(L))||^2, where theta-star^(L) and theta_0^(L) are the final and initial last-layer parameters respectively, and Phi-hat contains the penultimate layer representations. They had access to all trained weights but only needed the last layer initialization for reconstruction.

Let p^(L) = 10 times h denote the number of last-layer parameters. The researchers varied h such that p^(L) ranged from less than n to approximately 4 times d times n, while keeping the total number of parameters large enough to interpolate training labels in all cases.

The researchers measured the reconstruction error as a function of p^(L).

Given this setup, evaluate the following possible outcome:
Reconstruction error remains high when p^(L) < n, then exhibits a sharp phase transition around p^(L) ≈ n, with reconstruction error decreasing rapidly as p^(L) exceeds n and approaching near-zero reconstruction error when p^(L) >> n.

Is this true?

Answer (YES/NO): NO